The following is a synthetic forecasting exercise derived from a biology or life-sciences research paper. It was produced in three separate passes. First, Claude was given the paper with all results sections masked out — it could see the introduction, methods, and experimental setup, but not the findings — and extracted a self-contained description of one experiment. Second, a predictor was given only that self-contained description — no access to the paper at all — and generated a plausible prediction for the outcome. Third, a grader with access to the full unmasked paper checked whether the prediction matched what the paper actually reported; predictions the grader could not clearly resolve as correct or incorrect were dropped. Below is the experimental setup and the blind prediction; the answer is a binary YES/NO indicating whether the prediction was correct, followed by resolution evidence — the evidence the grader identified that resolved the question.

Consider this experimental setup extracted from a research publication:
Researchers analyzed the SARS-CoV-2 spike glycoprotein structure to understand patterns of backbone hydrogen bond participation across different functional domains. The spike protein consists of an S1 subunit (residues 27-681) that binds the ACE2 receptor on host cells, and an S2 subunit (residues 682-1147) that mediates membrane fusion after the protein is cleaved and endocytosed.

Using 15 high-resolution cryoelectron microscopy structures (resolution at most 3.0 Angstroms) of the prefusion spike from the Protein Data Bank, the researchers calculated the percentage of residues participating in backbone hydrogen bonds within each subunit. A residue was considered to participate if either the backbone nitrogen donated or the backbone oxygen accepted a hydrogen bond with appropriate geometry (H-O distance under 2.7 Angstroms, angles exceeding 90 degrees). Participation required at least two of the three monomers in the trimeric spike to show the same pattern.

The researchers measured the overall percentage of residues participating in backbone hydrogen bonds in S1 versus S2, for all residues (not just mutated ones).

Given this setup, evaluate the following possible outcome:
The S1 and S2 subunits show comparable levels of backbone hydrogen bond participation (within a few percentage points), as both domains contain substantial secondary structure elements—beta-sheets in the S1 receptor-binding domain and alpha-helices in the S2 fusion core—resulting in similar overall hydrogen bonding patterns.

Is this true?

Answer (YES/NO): NO